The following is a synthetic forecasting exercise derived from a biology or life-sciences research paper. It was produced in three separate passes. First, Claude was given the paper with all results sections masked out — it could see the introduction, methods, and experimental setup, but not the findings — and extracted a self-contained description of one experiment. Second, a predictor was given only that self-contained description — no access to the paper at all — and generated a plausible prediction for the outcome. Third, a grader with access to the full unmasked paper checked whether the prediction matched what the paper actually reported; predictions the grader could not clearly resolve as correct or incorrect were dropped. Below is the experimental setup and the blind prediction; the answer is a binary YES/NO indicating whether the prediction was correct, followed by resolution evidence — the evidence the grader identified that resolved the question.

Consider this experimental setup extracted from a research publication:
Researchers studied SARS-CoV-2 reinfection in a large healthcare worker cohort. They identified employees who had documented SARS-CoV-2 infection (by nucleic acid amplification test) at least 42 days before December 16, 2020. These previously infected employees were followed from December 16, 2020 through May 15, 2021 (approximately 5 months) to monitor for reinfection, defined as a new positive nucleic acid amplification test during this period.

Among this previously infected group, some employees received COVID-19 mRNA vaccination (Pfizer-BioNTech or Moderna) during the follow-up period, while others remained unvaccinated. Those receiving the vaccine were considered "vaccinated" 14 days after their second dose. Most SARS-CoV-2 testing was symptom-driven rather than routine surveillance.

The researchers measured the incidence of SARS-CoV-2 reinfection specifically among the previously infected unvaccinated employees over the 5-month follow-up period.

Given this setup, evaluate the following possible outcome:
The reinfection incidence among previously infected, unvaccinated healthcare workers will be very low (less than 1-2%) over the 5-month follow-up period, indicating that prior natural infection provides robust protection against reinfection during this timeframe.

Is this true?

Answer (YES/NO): YES